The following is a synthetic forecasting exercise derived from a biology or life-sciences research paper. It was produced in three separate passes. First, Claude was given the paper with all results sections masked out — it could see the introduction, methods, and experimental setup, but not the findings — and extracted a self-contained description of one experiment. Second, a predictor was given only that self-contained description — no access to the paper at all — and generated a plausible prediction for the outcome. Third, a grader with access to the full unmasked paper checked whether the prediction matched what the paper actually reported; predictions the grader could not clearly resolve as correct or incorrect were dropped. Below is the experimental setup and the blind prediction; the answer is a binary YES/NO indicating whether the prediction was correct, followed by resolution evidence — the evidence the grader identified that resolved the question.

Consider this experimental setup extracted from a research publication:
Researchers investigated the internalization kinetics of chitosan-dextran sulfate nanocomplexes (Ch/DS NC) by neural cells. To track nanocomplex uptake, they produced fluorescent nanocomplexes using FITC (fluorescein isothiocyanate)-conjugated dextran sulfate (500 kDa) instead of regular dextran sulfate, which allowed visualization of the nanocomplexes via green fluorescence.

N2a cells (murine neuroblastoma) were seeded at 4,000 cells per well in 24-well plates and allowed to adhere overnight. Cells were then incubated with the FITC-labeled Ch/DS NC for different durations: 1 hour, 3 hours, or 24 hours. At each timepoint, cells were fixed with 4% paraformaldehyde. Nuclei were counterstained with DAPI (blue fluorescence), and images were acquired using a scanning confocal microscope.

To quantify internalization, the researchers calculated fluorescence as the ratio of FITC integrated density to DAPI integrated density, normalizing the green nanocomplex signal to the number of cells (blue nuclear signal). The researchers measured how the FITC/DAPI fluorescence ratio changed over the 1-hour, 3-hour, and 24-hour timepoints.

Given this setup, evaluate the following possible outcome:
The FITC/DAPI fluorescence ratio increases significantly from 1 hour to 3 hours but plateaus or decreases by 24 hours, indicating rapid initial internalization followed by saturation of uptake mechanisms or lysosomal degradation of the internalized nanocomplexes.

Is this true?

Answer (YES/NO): NO